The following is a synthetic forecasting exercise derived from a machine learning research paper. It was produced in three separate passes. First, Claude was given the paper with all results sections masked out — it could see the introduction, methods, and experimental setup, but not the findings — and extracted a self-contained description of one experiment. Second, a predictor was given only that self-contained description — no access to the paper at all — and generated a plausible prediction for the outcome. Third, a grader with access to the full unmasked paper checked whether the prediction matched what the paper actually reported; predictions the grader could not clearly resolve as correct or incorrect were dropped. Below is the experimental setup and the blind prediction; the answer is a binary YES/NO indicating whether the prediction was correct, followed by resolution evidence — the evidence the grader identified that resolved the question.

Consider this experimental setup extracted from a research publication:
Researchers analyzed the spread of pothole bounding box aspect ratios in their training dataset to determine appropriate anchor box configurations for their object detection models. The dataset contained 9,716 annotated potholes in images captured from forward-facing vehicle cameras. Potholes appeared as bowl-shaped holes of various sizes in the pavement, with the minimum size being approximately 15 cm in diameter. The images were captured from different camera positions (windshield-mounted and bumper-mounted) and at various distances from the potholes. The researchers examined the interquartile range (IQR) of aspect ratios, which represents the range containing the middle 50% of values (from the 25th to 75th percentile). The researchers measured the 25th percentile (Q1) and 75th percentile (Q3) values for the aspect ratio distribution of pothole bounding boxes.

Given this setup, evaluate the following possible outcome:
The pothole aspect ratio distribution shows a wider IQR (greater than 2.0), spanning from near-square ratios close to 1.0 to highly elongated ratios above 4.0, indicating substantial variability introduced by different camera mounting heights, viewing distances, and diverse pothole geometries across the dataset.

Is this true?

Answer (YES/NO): NO